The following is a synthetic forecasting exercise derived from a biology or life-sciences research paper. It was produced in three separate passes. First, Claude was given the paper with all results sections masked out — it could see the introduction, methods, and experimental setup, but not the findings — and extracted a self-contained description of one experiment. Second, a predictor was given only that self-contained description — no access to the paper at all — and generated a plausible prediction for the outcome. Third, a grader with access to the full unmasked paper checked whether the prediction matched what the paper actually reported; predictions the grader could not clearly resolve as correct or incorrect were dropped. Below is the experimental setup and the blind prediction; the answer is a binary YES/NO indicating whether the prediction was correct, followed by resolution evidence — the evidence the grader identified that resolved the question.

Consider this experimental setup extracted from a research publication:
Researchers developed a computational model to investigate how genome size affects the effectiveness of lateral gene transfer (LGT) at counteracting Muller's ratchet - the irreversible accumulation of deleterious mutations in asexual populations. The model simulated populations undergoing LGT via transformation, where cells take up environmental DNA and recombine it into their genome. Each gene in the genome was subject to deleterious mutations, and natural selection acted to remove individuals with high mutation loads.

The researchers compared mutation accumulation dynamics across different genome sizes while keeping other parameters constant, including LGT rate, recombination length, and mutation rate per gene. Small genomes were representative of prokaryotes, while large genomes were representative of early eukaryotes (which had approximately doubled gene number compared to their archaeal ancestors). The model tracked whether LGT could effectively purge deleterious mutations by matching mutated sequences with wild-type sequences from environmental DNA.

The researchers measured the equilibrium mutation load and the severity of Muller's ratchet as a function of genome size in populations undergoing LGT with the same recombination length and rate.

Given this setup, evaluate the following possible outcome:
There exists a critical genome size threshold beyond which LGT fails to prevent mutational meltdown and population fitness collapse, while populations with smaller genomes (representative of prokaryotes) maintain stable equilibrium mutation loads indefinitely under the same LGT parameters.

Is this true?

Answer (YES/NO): NO